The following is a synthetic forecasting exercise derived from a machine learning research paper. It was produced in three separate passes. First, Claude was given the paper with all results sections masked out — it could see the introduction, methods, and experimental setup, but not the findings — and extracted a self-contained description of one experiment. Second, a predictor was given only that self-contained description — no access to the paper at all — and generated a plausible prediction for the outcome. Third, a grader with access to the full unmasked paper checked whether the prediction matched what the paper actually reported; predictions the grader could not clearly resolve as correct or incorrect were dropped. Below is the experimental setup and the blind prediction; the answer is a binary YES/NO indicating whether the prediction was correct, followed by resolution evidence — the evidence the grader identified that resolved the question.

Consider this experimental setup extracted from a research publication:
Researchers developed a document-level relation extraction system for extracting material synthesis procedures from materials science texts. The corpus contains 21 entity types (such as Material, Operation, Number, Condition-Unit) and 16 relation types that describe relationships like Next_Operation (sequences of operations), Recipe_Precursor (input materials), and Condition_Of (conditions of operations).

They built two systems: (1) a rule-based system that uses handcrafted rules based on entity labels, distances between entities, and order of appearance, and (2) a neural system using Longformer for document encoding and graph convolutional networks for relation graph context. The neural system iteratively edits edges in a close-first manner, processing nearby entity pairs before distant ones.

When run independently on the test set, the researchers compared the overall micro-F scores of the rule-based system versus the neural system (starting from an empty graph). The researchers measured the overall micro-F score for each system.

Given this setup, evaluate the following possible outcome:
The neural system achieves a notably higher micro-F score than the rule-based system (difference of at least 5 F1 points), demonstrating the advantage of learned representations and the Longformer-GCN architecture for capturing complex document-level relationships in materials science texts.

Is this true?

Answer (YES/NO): NO